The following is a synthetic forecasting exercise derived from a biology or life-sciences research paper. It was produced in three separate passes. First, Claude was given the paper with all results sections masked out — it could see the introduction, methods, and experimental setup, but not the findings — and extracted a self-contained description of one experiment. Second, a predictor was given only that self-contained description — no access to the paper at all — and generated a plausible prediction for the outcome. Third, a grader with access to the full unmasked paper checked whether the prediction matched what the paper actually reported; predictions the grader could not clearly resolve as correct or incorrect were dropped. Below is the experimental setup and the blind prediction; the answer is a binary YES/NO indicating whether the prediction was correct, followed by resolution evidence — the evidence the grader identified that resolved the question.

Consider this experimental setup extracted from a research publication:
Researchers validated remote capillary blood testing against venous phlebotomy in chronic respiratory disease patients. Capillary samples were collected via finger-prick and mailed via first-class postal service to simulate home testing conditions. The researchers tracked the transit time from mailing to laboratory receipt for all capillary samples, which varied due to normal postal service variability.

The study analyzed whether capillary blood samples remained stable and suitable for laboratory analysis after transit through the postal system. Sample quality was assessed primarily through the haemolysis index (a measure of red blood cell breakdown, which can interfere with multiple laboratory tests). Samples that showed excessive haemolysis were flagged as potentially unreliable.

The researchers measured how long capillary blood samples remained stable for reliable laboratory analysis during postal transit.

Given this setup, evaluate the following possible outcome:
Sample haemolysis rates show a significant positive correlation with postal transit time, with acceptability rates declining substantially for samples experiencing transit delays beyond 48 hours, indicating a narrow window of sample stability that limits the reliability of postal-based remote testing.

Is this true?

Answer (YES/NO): NO